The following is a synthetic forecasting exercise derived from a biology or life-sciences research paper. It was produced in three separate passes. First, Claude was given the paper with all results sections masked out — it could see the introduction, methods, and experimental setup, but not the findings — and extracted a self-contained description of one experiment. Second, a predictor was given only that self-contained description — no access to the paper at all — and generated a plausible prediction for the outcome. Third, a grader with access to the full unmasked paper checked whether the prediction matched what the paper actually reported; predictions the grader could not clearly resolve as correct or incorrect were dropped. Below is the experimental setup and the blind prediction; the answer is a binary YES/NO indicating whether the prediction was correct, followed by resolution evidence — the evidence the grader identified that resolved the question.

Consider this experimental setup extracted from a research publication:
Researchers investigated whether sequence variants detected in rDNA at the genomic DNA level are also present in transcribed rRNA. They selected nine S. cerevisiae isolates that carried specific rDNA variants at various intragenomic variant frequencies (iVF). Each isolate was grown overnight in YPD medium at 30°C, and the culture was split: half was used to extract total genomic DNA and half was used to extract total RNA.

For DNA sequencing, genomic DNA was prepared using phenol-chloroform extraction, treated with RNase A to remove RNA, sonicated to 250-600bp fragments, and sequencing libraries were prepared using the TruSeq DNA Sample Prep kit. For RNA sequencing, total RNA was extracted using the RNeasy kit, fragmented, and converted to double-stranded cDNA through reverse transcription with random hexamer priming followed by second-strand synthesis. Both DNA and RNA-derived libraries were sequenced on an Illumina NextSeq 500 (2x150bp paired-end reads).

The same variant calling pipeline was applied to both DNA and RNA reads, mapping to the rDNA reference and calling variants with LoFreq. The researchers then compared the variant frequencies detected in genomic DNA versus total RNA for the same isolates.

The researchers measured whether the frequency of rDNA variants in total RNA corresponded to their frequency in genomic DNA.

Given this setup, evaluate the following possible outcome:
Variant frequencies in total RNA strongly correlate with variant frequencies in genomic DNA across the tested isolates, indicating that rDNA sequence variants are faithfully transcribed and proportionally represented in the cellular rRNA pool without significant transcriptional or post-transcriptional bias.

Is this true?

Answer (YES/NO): YES